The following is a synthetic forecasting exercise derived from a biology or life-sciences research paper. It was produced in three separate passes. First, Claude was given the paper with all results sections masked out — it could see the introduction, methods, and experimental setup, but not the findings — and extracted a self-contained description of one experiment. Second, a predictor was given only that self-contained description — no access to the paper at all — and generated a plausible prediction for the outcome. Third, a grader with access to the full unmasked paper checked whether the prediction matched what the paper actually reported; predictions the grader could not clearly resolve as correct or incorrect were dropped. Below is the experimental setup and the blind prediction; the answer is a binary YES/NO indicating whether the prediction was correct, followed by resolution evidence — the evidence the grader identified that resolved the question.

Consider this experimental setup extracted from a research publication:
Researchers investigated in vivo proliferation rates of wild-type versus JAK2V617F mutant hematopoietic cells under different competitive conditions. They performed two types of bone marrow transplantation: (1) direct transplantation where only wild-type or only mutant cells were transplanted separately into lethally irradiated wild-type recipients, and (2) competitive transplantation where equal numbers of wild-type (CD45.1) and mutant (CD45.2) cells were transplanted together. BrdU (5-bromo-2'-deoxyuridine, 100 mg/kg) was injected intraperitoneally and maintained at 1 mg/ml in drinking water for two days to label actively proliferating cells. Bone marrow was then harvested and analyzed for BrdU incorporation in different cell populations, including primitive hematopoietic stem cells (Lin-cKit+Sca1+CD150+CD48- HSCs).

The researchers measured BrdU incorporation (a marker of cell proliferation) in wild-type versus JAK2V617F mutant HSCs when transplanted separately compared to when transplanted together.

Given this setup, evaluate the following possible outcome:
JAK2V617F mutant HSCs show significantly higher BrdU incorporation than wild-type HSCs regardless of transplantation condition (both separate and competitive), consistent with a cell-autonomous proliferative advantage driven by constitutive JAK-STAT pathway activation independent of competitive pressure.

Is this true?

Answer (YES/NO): NO